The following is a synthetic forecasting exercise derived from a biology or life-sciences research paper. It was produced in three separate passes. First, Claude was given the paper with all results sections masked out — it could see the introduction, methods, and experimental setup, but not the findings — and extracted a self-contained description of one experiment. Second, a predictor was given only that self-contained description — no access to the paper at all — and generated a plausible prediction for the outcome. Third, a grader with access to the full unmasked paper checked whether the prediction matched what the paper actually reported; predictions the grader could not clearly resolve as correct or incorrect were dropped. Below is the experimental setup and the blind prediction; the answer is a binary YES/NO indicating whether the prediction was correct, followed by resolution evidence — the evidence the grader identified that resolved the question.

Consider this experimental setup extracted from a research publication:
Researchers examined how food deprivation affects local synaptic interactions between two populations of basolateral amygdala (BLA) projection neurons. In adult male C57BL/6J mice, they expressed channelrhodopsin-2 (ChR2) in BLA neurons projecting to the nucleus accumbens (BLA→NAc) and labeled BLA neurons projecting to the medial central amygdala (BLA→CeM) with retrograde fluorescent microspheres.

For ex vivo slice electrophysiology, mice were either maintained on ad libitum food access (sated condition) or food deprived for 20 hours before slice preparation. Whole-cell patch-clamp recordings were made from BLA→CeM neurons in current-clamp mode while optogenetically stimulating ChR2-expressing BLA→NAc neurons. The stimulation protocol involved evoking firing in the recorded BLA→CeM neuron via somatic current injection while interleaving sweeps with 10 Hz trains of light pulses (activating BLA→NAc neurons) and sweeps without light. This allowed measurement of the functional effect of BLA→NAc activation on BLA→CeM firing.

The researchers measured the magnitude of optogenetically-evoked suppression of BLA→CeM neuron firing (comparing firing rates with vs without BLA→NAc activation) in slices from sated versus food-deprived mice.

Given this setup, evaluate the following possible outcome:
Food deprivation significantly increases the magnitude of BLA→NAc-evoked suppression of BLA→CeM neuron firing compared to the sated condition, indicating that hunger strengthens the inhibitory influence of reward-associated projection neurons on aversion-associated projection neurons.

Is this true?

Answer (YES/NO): NO